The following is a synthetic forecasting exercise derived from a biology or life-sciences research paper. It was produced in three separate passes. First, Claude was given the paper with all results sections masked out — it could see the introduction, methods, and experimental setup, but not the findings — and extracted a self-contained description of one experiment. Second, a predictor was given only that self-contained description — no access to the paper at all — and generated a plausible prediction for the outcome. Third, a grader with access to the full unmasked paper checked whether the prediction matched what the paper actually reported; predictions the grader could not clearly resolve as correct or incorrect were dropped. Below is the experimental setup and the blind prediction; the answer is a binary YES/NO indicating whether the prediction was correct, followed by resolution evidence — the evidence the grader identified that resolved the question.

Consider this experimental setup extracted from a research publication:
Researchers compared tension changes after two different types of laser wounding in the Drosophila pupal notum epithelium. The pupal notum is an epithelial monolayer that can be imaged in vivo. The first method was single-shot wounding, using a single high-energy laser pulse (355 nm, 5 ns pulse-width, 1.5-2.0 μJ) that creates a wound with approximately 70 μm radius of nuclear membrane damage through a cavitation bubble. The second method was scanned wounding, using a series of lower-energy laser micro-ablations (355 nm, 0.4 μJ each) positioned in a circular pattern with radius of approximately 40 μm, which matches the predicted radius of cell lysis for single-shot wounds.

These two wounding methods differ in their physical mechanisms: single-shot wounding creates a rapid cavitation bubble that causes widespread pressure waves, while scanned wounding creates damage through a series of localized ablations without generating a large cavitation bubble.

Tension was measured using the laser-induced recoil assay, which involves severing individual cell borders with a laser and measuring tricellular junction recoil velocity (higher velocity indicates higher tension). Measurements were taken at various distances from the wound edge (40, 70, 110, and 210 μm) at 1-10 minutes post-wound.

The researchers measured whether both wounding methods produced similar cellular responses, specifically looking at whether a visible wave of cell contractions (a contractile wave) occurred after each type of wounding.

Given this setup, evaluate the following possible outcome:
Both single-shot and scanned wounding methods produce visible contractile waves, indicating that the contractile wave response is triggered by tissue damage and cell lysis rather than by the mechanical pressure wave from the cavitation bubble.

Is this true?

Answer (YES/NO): NO